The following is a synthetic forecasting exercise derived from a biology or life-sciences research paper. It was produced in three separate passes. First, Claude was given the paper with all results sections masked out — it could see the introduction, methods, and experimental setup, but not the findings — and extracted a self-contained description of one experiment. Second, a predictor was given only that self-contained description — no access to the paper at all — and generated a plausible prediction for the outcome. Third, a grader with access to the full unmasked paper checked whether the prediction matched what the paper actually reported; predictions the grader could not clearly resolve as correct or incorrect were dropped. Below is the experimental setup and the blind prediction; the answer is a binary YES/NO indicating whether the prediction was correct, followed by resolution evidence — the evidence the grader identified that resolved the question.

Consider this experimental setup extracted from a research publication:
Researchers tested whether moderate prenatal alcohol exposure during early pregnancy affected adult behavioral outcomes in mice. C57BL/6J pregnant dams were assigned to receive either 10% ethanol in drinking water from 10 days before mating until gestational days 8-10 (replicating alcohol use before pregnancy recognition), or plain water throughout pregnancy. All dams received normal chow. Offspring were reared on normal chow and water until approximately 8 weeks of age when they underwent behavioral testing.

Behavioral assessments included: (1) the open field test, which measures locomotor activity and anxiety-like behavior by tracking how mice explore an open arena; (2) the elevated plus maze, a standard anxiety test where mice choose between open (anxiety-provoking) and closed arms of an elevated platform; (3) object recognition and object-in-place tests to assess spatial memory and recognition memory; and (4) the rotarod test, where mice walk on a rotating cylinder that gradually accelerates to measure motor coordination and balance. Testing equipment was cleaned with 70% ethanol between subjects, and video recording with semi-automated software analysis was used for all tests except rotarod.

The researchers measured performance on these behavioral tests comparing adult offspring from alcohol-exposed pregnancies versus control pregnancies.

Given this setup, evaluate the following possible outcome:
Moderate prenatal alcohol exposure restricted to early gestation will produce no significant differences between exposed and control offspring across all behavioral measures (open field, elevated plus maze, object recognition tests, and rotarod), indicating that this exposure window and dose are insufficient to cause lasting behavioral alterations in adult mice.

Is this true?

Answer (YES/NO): YES